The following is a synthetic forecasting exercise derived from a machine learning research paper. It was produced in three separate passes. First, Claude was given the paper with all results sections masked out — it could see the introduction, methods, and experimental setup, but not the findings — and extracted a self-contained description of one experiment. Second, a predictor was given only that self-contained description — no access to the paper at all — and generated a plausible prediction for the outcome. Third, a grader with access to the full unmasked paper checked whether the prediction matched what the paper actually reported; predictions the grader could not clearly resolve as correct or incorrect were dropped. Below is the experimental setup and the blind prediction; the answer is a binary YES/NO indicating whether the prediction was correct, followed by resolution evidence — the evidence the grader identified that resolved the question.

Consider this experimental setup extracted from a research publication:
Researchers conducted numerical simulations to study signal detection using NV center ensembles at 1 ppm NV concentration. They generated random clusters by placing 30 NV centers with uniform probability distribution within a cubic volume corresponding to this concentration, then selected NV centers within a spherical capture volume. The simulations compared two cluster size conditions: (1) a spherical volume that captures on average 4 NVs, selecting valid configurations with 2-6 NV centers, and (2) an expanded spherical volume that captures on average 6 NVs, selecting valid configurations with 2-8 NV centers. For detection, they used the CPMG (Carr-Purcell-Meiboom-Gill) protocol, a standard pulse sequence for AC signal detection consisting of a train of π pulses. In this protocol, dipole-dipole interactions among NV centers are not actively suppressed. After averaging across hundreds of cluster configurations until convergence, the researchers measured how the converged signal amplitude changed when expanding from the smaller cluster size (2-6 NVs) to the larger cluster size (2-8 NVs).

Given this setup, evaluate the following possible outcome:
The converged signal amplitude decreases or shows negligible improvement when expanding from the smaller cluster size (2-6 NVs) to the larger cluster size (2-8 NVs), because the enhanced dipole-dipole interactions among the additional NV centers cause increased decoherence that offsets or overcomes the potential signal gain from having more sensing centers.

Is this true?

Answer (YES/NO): YES